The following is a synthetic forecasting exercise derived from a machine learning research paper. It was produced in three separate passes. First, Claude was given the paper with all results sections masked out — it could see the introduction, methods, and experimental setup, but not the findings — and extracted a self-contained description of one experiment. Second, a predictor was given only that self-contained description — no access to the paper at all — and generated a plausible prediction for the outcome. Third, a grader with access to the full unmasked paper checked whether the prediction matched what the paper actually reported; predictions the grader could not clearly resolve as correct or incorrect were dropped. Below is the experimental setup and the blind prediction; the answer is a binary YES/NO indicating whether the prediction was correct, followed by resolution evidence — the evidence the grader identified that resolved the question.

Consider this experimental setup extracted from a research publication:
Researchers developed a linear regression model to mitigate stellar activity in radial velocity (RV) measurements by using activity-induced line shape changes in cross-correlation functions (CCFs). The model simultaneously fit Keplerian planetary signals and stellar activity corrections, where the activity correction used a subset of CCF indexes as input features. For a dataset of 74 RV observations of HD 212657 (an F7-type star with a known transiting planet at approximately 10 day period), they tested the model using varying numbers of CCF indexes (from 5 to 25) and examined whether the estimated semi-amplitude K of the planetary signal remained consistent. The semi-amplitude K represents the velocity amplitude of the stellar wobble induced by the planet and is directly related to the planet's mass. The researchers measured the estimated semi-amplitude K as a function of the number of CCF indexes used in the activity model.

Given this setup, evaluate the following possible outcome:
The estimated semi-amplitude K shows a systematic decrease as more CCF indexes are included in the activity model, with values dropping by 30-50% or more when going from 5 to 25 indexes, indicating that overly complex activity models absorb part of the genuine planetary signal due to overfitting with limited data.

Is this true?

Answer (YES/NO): NO